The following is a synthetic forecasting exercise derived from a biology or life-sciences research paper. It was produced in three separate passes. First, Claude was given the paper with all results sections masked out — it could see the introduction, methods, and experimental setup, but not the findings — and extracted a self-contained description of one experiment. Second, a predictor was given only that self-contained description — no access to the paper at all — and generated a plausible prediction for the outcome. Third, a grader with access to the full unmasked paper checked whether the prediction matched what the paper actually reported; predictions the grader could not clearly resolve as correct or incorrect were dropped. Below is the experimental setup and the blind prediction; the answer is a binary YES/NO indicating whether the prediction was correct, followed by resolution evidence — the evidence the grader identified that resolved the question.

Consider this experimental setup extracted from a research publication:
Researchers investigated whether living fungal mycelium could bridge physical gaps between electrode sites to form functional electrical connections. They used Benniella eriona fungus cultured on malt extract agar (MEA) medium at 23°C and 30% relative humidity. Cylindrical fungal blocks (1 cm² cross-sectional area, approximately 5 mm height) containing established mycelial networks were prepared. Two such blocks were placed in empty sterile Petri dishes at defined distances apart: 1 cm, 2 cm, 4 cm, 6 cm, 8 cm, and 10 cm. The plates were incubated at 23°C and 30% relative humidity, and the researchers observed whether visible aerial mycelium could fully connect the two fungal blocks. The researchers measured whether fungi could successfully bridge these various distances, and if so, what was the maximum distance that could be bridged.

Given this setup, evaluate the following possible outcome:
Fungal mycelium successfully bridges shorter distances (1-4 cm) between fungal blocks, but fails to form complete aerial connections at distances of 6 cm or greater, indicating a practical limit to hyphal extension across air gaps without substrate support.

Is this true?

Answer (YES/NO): NO